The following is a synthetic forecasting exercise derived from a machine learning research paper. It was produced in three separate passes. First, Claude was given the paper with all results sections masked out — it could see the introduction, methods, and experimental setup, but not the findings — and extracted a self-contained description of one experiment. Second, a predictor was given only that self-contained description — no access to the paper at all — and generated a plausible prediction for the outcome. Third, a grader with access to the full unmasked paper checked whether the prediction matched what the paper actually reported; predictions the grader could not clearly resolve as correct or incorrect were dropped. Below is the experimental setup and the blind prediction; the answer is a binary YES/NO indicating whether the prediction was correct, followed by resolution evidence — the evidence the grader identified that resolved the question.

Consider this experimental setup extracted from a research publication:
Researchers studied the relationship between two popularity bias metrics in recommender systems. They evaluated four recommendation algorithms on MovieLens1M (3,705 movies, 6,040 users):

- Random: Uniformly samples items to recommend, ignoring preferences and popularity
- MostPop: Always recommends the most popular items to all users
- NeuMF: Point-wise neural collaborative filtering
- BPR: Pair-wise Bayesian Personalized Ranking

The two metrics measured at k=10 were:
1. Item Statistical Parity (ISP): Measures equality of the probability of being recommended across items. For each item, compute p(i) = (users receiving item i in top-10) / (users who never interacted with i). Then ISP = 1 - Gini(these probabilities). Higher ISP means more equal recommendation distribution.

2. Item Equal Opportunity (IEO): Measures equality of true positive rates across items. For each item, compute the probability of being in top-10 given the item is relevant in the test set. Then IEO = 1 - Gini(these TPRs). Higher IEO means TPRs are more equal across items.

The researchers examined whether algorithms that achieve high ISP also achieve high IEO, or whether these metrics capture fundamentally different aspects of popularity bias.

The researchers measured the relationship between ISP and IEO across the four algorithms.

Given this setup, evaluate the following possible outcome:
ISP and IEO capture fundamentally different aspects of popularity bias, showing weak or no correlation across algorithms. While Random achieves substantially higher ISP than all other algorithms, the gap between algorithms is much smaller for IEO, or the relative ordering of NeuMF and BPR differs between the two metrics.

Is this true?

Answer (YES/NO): NO